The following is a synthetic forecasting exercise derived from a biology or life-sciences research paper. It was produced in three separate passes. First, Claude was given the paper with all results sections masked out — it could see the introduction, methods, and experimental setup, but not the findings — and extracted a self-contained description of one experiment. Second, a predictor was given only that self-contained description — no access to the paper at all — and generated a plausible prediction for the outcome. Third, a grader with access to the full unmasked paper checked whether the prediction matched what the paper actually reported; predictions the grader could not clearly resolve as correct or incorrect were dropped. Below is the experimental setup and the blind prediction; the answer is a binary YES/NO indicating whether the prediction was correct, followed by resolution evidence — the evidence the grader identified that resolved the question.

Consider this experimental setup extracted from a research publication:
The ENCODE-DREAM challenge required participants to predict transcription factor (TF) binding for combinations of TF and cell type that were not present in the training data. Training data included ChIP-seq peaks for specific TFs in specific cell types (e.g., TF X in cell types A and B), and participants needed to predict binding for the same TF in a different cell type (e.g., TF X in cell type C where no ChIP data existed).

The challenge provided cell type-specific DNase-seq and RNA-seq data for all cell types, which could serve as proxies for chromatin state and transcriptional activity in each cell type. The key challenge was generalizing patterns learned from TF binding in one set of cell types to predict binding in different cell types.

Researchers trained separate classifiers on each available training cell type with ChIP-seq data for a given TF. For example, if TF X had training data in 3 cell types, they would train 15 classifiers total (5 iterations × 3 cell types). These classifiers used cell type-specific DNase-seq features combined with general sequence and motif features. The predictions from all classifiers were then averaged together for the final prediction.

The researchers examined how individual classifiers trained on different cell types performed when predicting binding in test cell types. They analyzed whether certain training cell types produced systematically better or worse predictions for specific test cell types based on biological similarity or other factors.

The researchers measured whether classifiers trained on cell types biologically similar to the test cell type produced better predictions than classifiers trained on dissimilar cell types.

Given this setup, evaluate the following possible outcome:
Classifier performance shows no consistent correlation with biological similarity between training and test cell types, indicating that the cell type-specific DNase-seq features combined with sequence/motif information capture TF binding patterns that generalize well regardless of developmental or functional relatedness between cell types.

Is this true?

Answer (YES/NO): NO